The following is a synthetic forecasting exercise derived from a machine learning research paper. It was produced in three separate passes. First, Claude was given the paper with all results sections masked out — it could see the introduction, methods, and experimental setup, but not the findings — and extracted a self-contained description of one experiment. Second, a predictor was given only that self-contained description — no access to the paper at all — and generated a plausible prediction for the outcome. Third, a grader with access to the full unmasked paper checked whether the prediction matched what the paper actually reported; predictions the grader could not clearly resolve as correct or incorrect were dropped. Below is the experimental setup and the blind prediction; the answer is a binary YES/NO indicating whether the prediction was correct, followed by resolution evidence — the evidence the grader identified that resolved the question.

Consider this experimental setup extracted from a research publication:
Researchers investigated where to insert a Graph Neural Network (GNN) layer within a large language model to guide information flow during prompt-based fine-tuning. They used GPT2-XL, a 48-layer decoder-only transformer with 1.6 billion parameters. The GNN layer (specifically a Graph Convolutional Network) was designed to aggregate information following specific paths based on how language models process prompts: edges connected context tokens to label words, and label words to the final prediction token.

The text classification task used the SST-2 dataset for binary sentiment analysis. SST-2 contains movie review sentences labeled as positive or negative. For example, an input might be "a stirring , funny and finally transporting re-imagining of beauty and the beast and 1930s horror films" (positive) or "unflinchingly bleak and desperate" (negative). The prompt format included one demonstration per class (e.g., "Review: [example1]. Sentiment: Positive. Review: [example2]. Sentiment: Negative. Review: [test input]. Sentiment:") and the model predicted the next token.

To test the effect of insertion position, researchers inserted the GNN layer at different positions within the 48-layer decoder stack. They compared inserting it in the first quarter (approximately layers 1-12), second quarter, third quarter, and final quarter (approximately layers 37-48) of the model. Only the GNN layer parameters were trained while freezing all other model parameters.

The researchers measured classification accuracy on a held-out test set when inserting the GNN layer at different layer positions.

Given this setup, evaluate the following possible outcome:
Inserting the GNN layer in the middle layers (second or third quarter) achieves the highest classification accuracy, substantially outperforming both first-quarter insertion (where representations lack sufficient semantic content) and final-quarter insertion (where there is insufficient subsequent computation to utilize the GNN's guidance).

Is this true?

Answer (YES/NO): NO